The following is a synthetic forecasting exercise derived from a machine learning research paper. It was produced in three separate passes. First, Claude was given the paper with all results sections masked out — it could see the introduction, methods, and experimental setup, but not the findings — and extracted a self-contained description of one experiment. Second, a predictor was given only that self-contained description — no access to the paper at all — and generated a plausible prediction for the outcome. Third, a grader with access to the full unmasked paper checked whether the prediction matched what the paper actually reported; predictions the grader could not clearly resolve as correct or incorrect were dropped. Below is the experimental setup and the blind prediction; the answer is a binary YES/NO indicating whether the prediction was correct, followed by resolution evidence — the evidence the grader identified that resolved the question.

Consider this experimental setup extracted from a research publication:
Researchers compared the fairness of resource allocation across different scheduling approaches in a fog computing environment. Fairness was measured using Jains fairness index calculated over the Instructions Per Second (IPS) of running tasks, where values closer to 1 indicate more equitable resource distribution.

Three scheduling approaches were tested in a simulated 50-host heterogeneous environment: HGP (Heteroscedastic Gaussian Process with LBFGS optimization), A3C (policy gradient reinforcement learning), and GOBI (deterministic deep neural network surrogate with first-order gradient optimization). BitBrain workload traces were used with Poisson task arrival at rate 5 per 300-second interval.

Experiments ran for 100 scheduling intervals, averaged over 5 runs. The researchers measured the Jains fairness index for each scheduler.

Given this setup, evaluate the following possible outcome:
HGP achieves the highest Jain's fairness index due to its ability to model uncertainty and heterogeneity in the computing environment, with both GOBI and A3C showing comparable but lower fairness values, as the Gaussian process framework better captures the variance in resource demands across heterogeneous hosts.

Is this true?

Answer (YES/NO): YES